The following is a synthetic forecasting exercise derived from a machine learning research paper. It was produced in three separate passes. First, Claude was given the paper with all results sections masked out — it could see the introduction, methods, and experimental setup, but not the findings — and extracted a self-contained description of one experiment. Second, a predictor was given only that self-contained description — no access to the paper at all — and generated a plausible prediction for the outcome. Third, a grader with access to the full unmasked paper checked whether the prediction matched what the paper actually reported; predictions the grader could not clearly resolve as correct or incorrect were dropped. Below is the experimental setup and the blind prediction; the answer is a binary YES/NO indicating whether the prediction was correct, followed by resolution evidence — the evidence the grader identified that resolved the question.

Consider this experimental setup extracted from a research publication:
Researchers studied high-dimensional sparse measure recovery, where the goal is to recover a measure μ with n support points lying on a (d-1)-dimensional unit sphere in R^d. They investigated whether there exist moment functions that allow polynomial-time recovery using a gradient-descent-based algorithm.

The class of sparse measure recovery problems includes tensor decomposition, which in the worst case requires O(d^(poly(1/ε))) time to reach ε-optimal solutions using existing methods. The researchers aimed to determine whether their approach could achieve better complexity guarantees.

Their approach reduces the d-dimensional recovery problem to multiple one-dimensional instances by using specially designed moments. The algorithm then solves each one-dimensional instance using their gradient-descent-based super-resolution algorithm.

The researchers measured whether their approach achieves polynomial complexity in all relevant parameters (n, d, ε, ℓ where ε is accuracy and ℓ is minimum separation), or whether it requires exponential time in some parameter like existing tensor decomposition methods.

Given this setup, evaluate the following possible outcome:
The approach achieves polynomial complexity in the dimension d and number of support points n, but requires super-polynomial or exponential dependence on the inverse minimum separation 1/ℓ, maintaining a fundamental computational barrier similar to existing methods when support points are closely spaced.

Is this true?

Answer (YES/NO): NO